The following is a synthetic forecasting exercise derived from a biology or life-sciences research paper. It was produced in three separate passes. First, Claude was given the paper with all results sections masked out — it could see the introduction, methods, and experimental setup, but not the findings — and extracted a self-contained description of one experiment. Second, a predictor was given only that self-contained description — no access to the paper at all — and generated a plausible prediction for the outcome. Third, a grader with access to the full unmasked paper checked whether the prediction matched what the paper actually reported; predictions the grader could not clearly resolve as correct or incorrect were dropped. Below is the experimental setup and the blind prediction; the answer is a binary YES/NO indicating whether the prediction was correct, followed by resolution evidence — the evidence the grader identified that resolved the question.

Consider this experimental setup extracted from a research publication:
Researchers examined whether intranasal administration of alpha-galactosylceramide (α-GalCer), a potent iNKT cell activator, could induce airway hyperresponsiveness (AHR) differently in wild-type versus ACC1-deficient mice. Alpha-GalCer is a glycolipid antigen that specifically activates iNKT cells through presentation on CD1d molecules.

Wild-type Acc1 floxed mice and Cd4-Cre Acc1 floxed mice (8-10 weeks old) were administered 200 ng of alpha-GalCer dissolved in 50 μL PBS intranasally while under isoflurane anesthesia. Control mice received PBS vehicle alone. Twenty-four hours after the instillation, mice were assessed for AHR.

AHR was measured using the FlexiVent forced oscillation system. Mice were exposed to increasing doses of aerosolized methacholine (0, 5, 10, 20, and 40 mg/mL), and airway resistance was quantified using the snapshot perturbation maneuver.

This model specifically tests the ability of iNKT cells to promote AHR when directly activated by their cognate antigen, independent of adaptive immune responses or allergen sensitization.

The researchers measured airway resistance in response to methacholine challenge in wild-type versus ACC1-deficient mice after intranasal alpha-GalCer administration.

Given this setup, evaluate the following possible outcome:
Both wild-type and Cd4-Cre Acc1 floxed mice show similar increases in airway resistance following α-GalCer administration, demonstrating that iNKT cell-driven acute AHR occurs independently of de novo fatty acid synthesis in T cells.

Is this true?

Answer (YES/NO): NO